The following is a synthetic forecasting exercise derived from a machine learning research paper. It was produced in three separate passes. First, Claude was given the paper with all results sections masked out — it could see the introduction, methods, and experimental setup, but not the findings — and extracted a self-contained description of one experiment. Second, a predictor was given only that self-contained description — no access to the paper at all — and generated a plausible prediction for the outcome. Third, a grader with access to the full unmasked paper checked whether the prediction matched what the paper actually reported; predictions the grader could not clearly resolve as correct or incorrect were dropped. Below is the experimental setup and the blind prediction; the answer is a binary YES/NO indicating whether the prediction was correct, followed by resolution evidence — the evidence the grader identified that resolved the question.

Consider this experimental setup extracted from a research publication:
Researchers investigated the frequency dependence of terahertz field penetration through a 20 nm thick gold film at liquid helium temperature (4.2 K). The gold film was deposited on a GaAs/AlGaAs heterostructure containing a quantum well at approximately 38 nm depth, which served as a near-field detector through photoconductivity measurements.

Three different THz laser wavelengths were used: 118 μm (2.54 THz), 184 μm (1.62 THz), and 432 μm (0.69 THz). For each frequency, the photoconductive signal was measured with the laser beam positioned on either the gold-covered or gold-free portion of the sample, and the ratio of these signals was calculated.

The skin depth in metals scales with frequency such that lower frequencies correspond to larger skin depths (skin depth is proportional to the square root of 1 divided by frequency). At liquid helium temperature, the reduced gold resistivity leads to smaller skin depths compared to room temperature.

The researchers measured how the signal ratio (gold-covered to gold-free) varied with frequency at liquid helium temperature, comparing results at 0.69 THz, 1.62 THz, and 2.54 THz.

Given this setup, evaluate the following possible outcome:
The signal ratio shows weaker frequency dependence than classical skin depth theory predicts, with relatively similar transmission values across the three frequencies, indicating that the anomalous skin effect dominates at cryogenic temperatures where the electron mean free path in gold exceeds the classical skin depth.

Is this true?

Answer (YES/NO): NO